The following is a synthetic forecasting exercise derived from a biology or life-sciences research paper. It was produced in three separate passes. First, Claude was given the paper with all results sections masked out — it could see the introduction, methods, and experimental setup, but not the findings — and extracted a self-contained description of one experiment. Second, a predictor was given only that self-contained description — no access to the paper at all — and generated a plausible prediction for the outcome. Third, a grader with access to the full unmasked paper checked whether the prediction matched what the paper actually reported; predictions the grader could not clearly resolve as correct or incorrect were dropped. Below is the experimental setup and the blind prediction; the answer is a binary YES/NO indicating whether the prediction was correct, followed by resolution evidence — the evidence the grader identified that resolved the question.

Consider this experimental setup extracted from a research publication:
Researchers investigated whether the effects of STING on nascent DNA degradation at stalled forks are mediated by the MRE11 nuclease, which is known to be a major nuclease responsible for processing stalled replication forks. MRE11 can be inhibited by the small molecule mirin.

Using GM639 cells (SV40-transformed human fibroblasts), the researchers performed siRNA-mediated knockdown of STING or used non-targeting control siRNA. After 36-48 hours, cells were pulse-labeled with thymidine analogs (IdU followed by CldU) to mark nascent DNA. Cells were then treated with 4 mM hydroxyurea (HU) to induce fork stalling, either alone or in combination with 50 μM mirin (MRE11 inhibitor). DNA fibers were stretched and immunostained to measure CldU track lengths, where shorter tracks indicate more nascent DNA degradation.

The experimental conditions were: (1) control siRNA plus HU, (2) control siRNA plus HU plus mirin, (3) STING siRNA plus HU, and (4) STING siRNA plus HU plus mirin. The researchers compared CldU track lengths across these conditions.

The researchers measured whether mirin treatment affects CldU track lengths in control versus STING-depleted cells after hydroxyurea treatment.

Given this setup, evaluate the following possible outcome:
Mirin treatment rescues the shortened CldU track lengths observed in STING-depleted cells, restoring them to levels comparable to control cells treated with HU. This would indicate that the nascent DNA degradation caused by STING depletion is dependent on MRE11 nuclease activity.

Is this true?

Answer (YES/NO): NO